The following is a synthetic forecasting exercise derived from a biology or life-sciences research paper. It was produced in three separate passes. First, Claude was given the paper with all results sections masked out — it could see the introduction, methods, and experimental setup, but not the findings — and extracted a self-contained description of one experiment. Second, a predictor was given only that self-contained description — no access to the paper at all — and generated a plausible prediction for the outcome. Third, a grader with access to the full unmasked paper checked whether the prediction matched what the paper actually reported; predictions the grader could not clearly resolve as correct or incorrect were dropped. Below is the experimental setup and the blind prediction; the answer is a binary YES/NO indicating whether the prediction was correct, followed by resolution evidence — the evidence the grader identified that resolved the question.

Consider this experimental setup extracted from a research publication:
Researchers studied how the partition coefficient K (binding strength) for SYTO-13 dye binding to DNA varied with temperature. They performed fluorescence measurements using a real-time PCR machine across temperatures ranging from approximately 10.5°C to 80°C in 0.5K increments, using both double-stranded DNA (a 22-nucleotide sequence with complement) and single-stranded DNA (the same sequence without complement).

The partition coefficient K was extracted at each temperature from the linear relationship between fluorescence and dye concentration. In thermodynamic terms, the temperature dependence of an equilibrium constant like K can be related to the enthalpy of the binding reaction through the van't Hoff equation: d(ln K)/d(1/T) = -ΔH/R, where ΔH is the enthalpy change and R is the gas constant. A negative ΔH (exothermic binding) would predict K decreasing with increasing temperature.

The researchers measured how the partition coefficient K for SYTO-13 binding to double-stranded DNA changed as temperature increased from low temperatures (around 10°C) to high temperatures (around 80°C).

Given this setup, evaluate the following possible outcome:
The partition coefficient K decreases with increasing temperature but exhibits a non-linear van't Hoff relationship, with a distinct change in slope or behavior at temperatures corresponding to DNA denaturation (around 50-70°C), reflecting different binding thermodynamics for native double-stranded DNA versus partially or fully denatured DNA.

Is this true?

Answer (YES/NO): NO